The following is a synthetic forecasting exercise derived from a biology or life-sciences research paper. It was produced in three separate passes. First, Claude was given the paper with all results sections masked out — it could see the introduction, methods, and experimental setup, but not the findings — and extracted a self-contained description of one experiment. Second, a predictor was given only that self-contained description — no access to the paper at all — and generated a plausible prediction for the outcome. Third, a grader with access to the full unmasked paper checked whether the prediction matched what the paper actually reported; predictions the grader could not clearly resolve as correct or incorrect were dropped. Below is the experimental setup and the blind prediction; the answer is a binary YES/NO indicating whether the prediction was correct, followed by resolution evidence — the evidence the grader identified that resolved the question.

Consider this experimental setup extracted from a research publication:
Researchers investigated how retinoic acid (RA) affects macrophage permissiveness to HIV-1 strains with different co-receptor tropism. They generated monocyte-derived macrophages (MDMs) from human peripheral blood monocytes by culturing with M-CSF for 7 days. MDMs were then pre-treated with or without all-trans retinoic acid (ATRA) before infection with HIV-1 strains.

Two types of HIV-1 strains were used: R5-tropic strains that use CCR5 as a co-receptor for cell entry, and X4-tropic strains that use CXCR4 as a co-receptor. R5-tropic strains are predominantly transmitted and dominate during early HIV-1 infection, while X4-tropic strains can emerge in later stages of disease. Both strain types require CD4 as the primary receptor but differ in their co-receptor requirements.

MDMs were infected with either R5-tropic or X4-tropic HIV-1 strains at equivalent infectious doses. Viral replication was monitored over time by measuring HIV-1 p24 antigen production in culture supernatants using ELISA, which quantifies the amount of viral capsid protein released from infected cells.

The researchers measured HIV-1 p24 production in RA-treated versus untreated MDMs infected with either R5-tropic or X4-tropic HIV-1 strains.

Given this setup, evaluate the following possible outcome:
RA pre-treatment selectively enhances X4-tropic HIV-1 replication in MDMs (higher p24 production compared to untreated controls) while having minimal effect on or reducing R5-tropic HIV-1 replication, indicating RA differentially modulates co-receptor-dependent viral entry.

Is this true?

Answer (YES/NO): NO